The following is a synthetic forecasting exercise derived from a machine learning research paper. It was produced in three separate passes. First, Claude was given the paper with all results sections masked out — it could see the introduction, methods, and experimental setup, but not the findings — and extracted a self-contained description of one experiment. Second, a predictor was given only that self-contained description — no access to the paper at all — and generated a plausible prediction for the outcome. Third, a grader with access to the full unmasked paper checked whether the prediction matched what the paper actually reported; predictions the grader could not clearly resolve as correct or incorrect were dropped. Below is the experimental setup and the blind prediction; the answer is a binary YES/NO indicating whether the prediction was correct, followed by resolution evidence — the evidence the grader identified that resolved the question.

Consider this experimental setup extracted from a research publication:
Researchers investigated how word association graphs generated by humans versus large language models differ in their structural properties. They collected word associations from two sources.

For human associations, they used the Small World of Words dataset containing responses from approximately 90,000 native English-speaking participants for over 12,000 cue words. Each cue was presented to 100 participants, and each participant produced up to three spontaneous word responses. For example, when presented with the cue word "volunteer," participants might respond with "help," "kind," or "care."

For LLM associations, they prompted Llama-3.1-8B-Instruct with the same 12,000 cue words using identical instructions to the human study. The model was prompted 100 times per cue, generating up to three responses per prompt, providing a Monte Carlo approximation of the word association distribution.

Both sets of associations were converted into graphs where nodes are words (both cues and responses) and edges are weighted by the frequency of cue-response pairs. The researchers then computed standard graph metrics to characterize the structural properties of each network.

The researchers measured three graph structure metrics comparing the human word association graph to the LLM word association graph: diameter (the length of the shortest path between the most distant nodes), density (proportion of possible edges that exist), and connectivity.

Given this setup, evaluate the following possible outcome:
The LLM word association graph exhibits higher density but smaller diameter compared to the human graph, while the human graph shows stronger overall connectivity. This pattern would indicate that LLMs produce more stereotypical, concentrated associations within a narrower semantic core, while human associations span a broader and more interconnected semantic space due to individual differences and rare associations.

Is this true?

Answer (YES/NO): NO